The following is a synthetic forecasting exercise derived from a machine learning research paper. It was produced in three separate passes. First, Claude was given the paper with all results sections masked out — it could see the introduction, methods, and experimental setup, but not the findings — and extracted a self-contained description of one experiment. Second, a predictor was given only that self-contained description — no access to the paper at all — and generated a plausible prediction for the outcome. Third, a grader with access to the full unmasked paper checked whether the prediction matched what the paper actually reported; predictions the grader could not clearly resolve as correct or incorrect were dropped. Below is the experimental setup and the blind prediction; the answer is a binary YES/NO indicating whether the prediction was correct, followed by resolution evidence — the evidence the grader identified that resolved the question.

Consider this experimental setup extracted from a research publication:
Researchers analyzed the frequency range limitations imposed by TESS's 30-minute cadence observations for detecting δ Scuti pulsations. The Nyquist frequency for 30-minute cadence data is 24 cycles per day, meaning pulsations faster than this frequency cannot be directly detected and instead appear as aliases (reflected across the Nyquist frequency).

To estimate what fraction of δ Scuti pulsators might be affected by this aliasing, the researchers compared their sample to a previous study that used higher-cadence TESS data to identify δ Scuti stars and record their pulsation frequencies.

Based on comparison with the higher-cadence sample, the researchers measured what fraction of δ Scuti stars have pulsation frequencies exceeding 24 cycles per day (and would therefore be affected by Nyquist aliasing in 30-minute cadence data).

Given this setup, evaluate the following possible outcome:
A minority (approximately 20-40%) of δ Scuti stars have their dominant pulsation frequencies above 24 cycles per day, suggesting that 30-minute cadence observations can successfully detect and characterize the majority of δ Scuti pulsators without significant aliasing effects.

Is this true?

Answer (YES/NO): NO